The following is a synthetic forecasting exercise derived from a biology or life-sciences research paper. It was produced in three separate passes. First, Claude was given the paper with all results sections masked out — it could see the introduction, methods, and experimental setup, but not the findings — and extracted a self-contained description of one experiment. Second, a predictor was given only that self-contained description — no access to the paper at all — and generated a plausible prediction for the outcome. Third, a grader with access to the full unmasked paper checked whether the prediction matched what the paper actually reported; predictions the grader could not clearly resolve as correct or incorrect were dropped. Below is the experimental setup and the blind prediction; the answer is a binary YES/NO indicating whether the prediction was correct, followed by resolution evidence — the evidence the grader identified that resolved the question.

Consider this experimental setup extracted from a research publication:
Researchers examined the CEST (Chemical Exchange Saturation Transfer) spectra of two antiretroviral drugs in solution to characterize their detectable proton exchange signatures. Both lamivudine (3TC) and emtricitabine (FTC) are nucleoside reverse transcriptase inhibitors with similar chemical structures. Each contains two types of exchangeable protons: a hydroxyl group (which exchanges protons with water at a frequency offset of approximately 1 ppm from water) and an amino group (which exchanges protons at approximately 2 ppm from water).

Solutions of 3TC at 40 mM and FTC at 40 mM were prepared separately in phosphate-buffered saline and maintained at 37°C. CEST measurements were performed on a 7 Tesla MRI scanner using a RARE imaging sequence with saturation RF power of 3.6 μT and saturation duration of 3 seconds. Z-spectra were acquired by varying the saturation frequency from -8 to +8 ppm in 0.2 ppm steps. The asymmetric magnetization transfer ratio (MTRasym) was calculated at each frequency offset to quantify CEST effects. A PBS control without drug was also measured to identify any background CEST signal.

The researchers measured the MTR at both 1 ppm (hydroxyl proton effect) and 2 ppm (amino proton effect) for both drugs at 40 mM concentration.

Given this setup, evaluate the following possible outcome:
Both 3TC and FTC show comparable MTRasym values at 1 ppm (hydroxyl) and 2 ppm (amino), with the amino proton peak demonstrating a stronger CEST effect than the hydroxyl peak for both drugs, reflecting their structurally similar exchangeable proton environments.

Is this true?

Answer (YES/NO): NO